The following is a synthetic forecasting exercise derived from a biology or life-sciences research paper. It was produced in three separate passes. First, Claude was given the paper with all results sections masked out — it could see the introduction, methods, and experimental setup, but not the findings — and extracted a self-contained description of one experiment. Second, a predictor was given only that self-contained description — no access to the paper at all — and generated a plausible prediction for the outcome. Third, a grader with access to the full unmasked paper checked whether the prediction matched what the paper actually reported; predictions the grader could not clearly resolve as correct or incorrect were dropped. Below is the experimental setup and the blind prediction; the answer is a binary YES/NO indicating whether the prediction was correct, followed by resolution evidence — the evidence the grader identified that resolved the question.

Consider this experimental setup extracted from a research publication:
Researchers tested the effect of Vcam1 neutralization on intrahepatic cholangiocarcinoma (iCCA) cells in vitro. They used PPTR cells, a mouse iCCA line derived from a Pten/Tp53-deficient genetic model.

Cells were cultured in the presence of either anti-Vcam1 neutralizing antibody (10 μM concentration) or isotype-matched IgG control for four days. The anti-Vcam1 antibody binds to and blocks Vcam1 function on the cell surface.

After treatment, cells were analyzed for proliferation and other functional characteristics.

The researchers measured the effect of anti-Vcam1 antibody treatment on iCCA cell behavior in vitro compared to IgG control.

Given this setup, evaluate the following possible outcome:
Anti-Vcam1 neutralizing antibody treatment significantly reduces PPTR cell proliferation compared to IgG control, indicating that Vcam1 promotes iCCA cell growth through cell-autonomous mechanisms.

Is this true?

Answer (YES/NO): NO